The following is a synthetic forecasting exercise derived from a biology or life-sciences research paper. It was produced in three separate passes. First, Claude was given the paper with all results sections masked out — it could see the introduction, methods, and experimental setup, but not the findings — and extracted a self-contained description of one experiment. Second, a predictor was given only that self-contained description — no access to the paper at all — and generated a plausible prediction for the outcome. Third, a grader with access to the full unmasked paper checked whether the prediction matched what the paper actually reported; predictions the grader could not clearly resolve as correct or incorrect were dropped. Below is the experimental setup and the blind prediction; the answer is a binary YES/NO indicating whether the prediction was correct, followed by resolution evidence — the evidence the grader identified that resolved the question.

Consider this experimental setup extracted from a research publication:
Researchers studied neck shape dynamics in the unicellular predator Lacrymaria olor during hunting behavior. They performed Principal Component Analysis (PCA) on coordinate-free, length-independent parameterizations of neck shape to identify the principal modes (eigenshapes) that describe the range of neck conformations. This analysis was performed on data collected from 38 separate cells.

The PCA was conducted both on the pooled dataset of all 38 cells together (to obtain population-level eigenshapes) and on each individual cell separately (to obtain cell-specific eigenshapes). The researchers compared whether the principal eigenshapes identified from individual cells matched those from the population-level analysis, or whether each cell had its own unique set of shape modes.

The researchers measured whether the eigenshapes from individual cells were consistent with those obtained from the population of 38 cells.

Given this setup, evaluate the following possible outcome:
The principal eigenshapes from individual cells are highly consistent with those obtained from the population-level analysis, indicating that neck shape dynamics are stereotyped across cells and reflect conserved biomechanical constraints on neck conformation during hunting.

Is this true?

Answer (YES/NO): YES